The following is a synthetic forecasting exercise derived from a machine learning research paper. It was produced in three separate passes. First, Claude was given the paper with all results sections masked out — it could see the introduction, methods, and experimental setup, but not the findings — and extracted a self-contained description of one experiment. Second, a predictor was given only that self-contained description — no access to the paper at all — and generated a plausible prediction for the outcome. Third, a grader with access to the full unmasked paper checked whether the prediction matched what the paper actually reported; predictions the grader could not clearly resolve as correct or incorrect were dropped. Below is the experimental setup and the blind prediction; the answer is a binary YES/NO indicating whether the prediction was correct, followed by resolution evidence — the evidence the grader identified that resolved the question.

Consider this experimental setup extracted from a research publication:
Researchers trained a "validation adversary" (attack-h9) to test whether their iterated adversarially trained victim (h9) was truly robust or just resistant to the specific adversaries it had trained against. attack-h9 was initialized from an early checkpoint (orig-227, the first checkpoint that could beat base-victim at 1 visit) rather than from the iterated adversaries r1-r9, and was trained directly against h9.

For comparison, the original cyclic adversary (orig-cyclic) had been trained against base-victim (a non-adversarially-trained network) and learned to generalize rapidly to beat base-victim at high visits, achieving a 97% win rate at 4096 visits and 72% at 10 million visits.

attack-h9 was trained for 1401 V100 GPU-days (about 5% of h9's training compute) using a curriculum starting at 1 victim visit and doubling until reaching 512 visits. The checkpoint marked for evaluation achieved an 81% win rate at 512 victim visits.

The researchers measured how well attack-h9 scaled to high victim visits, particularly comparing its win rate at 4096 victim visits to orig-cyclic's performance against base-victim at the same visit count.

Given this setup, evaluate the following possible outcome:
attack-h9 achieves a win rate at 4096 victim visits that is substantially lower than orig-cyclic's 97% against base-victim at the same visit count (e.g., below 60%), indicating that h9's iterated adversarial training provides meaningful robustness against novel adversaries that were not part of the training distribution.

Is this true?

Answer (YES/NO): YES